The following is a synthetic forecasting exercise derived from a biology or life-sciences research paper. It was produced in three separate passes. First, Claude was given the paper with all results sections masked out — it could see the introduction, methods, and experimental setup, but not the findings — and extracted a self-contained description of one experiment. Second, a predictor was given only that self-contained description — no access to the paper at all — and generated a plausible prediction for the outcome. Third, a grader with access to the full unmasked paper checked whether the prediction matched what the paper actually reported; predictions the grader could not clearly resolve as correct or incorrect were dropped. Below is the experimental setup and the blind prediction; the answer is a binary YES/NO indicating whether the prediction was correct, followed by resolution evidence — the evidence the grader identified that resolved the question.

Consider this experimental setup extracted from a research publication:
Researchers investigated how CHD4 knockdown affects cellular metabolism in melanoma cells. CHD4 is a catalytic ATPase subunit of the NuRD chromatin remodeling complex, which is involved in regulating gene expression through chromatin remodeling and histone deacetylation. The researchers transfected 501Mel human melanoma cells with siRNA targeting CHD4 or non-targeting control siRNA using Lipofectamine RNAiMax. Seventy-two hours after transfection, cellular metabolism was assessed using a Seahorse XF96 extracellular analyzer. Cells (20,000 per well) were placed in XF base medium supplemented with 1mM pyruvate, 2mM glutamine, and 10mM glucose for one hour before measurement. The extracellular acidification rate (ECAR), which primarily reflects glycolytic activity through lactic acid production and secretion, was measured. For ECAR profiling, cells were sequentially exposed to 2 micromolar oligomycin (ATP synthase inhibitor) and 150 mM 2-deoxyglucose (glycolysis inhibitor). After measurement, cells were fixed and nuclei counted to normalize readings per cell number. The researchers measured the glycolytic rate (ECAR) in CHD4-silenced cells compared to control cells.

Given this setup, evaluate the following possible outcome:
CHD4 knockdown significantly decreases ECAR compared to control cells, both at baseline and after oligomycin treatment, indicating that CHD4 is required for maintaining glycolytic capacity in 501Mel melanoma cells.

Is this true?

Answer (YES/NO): NO